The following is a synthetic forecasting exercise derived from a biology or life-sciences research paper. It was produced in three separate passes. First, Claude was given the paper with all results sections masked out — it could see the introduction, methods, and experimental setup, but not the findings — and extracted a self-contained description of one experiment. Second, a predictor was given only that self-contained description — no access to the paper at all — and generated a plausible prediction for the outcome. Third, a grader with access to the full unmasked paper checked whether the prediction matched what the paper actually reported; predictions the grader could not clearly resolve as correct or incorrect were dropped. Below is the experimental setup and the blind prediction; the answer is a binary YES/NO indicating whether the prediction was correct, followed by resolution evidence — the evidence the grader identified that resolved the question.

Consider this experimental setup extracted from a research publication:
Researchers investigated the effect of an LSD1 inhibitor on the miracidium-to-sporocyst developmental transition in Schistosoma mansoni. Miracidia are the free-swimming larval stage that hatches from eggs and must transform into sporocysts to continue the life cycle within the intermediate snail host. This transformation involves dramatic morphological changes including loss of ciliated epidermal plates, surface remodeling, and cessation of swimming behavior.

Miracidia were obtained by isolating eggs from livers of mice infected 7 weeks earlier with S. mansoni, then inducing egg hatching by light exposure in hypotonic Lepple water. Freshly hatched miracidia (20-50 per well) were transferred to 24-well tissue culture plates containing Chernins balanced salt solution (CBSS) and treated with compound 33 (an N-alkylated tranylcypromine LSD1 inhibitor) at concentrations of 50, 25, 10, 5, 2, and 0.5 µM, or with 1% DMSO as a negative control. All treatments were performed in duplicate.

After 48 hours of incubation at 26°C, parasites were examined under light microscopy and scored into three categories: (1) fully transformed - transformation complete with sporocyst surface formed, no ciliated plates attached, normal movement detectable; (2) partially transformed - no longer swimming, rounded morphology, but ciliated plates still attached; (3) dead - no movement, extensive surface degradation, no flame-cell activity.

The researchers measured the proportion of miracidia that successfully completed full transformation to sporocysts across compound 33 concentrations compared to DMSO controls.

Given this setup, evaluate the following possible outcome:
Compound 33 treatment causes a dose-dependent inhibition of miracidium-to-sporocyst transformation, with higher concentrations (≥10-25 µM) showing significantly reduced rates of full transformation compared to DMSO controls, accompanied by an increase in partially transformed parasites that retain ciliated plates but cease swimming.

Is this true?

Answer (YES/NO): NO